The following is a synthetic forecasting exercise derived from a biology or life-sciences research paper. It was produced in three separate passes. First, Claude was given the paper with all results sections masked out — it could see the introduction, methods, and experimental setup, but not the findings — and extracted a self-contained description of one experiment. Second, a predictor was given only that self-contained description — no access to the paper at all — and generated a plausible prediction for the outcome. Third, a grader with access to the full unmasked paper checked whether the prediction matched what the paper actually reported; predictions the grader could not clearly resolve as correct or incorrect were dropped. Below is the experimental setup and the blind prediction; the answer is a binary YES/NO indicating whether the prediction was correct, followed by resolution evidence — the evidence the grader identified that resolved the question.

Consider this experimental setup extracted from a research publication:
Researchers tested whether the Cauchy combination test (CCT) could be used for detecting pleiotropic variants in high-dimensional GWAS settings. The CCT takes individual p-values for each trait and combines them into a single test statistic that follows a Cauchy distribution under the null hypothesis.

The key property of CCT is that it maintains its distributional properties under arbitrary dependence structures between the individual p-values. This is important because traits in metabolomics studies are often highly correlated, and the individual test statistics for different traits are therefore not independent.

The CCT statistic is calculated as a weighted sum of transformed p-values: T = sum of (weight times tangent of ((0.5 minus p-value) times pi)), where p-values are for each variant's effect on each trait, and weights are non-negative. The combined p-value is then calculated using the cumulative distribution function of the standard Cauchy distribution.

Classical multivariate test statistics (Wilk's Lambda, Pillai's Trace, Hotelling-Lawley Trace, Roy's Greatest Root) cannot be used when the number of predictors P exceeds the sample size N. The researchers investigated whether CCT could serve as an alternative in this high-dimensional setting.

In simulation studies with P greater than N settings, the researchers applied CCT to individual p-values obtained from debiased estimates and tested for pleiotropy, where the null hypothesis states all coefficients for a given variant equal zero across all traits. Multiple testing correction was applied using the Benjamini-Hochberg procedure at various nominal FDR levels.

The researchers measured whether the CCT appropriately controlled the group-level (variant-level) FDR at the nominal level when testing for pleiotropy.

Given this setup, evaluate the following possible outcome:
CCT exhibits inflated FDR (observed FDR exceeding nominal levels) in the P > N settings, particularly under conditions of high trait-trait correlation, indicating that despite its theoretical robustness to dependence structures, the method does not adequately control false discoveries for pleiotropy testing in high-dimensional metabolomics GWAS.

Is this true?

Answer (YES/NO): NO